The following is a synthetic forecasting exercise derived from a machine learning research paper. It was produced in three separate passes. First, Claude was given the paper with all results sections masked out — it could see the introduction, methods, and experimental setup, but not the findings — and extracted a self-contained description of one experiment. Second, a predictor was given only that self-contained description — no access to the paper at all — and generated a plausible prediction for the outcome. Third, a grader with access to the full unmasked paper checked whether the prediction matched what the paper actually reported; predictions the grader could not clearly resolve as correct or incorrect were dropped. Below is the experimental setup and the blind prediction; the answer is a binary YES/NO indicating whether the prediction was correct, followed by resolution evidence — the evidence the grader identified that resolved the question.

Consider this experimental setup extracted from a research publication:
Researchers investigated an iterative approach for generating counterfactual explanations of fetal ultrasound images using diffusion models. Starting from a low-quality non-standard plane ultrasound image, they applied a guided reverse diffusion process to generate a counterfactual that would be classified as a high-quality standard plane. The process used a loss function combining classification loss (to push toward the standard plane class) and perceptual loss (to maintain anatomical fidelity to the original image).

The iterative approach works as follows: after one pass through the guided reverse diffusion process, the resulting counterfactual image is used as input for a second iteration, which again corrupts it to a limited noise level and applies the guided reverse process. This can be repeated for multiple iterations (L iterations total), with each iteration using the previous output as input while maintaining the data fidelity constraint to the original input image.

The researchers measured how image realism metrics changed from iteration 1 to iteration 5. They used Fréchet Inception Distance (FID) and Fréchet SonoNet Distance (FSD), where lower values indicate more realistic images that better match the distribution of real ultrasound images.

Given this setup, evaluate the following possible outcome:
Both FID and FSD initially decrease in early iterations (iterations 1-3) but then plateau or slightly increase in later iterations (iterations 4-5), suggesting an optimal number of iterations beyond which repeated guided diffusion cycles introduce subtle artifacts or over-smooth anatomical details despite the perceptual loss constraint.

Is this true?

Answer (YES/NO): NO